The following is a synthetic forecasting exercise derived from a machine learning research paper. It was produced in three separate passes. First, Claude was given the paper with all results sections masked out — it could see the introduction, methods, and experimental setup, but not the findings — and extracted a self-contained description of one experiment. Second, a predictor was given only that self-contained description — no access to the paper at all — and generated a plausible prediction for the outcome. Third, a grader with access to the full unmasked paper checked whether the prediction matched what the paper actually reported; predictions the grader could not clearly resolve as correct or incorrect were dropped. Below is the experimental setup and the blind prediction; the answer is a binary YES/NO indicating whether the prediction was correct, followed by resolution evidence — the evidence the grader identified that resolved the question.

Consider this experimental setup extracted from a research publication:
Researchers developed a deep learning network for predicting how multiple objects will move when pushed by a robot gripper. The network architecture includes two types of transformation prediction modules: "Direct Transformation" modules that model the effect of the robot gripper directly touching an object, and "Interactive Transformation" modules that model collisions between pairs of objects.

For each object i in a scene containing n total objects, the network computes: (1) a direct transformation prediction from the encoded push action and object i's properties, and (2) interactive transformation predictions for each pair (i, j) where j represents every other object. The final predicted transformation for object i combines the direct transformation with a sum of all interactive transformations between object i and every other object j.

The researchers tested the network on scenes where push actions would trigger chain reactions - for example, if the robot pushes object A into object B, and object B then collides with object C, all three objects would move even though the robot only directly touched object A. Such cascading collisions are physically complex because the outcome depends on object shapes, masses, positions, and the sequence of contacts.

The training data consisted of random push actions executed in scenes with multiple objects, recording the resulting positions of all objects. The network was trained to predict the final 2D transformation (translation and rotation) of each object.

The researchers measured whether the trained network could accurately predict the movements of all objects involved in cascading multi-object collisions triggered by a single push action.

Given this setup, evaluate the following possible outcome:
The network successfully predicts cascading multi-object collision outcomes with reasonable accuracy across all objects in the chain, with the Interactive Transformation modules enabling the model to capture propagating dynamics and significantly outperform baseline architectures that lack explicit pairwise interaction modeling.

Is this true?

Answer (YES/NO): NO